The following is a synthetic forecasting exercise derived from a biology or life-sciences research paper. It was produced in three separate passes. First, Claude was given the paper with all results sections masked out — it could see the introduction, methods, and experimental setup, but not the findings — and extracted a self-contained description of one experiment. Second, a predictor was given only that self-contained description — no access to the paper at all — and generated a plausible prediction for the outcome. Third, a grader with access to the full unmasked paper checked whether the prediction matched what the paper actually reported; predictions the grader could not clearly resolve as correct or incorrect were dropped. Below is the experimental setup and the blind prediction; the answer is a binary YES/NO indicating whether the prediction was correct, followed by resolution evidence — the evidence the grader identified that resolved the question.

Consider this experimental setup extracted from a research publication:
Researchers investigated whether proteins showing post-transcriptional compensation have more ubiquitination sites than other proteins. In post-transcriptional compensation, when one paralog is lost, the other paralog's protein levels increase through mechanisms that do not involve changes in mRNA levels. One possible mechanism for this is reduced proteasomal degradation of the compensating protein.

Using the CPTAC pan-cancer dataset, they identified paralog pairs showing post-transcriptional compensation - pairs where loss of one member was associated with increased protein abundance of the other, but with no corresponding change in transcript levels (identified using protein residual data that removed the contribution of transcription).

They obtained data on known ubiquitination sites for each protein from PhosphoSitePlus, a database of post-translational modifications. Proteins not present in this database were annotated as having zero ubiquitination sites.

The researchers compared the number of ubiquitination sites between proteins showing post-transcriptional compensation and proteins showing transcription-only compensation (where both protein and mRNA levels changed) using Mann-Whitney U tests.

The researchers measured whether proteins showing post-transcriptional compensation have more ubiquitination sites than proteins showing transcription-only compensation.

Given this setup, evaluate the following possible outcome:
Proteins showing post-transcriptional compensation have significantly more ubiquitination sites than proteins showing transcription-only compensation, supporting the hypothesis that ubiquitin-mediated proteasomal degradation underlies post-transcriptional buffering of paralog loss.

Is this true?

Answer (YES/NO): YES